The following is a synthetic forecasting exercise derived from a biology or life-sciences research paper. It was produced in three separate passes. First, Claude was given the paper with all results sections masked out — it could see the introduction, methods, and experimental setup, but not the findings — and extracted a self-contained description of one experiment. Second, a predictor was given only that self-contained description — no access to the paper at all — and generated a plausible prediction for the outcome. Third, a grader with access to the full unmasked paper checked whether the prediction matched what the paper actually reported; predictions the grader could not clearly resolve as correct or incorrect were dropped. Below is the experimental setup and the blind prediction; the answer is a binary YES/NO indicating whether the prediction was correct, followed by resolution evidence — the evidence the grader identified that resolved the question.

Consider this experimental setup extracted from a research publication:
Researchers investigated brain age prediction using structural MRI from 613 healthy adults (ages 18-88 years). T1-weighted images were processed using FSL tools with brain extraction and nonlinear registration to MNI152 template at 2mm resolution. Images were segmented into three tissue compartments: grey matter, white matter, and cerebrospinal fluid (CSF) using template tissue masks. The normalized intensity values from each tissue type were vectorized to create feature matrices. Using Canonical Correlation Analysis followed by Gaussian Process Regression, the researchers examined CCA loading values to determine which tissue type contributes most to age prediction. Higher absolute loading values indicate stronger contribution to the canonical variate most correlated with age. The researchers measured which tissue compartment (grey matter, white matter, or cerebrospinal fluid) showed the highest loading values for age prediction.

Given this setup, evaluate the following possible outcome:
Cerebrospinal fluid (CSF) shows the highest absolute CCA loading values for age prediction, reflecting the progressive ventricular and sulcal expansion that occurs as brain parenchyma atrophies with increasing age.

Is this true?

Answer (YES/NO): NO